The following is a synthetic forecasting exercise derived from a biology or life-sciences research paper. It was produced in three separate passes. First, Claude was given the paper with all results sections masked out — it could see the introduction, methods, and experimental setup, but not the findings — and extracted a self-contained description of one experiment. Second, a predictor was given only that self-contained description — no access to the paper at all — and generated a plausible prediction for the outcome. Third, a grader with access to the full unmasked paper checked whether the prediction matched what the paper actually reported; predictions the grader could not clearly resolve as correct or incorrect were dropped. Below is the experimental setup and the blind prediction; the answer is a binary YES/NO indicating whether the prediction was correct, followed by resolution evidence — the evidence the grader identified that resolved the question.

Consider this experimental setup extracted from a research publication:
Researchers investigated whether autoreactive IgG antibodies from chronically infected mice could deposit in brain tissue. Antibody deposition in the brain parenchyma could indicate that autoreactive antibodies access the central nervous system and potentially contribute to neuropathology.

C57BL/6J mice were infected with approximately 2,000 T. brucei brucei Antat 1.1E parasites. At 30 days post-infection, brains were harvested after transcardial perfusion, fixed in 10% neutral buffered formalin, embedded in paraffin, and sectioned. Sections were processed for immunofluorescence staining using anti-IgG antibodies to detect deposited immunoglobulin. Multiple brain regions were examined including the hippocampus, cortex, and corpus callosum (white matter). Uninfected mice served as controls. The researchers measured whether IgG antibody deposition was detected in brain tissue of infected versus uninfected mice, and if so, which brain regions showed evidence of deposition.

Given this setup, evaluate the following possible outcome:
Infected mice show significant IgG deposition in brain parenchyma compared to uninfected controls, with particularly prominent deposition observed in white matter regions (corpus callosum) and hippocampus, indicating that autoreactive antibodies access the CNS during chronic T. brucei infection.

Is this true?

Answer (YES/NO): NO